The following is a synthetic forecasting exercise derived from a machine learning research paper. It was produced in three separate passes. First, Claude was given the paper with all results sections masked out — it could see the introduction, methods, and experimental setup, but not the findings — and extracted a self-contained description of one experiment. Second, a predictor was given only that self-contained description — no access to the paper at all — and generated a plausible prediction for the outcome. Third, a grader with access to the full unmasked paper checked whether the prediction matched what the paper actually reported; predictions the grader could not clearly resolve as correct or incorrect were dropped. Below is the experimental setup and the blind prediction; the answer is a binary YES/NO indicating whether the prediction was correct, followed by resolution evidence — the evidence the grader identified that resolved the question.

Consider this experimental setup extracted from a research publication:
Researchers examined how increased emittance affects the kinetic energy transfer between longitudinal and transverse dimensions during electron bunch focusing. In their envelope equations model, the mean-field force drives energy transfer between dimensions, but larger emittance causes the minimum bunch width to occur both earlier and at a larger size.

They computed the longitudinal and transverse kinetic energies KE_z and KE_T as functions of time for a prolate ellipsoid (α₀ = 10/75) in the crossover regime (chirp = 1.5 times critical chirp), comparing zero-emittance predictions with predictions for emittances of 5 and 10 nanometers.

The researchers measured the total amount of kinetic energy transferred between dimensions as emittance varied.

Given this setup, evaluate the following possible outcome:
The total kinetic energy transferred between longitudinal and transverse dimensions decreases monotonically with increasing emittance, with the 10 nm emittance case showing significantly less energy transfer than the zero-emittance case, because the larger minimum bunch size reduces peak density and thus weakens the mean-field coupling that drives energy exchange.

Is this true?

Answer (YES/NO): YES